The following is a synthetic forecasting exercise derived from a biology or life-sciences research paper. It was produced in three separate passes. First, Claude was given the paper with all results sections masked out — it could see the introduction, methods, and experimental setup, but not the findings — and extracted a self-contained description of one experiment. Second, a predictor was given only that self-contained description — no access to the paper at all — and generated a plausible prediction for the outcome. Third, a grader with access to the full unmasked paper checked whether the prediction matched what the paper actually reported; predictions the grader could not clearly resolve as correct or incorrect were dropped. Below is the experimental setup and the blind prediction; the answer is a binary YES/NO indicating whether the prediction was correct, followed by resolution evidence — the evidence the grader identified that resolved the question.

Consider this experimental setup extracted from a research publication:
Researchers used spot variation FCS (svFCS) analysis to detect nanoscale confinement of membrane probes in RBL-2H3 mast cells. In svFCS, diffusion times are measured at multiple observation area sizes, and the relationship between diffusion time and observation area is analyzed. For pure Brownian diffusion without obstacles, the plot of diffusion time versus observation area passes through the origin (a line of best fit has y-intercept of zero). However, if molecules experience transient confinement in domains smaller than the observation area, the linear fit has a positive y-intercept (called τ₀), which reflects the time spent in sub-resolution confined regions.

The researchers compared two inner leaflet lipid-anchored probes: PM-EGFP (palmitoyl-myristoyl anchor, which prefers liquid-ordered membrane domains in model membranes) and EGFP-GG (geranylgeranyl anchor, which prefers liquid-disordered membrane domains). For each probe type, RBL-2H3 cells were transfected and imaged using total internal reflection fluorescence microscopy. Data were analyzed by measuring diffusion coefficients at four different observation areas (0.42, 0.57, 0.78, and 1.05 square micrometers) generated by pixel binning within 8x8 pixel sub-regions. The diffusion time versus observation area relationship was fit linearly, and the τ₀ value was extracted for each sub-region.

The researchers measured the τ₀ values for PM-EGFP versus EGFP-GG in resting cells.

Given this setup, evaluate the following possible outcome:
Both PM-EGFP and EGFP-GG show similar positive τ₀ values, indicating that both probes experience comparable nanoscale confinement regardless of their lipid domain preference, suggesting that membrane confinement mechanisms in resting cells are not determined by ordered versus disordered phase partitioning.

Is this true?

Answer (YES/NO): NO